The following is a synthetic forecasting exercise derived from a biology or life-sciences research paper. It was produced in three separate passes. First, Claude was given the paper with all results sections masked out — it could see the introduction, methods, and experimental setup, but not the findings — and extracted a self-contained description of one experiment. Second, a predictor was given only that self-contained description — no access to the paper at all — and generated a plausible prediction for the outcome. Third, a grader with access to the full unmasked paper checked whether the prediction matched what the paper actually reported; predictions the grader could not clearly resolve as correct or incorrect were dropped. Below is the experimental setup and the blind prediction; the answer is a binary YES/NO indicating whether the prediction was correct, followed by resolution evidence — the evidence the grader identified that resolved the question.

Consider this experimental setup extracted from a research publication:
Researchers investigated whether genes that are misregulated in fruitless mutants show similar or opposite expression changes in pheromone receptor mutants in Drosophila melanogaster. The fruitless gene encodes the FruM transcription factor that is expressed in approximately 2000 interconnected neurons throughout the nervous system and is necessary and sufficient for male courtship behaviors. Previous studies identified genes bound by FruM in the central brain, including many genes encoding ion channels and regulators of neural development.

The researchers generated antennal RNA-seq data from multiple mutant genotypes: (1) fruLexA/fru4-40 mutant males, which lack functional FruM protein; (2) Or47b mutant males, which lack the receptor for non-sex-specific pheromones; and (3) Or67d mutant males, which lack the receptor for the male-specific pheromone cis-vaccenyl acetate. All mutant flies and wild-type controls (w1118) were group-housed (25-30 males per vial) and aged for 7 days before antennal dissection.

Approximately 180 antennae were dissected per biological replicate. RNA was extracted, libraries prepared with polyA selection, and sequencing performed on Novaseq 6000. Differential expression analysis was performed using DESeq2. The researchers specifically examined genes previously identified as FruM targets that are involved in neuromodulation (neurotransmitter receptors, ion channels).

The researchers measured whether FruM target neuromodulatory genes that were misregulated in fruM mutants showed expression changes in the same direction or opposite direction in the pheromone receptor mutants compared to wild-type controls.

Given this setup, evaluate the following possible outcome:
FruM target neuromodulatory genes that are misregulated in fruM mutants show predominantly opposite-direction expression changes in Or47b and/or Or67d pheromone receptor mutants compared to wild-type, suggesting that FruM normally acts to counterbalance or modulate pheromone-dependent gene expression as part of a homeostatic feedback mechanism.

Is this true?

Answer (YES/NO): NO